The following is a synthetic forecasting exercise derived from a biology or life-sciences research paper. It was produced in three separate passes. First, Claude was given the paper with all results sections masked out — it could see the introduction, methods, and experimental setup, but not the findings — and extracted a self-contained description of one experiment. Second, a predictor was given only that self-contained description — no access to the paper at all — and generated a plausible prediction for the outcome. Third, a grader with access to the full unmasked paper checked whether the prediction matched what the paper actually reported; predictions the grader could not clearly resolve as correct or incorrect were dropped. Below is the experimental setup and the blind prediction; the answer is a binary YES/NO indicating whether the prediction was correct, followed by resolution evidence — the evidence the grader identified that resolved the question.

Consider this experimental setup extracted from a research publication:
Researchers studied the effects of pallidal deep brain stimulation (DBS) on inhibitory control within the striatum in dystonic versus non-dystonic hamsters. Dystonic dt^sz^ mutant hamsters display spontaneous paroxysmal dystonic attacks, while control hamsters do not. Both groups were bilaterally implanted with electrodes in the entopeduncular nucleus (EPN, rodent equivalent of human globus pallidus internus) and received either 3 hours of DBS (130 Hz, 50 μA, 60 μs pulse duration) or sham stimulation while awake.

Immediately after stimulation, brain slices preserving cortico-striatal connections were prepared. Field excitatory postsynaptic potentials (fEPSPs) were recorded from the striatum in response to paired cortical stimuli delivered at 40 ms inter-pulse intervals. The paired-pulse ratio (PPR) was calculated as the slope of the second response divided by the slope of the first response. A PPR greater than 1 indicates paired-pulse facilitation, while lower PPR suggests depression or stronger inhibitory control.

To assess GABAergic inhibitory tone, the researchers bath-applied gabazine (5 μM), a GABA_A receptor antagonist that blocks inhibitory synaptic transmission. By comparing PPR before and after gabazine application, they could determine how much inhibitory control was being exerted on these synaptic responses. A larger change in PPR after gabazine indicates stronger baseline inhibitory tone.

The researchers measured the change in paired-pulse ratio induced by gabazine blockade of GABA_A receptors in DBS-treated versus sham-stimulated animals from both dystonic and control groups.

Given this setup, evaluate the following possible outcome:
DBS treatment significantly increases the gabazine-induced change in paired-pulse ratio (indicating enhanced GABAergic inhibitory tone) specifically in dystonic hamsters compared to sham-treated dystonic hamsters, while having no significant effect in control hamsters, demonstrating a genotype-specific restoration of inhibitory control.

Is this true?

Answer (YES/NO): NO